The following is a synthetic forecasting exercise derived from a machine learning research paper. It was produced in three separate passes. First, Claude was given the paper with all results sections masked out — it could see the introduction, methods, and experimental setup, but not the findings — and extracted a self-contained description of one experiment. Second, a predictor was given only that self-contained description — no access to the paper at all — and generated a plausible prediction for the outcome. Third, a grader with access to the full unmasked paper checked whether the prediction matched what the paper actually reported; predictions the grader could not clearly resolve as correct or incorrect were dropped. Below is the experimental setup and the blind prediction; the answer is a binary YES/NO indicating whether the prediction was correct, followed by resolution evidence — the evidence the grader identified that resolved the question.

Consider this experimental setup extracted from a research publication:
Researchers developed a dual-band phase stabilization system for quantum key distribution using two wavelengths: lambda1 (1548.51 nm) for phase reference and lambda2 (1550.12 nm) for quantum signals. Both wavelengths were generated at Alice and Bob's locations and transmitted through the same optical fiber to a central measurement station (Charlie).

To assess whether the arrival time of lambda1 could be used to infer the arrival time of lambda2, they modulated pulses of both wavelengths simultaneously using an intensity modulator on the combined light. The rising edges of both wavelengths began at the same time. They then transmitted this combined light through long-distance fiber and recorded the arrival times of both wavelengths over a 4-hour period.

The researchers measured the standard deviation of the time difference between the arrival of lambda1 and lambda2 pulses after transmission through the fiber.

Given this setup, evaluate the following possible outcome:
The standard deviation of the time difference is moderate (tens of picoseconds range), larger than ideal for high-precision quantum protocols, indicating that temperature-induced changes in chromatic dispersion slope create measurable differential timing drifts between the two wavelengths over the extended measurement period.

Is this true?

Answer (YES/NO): NO